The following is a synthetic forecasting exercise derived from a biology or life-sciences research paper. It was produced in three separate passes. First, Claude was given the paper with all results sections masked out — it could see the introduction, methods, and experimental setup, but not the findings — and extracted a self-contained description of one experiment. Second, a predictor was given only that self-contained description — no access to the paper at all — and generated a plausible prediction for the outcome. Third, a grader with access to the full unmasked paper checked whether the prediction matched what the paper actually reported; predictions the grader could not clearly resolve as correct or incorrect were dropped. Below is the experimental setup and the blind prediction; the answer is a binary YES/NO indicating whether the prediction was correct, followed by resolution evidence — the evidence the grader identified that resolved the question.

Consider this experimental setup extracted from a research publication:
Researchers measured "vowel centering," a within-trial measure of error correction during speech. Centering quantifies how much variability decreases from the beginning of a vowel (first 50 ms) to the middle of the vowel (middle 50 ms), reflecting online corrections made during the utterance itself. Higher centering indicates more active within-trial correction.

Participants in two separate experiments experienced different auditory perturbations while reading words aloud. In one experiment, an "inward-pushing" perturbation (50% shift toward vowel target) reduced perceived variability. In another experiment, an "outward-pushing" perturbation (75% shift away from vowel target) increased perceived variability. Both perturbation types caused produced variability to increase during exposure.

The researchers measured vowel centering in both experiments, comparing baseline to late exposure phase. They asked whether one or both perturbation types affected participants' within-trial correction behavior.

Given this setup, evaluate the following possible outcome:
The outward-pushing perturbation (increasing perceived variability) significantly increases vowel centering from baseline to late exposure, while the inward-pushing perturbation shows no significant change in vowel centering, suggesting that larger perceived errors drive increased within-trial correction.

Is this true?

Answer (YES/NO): YES